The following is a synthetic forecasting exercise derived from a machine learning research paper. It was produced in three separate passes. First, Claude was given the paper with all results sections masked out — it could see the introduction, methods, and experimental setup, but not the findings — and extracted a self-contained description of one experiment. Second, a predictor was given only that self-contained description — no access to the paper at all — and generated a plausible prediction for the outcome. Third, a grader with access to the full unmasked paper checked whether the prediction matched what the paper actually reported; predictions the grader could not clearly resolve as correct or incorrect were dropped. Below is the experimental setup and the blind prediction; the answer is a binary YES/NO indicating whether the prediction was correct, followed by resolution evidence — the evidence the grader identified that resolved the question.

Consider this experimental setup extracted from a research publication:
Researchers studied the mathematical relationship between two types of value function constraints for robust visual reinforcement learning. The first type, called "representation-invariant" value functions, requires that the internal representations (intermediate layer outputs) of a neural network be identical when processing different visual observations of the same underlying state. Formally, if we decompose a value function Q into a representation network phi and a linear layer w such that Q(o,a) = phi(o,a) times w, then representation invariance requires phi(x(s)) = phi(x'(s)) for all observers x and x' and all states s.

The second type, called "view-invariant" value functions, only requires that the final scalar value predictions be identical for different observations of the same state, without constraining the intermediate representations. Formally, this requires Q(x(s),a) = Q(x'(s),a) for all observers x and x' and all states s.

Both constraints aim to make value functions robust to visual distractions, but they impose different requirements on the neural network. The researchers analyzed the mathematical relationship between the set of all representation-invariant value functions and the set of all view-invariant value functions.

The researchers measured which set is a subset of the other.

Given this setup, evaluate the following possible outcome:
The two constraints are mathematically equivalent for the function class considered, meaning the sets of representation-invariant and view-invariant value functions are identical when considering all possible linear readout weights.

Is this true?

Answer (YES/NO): NO